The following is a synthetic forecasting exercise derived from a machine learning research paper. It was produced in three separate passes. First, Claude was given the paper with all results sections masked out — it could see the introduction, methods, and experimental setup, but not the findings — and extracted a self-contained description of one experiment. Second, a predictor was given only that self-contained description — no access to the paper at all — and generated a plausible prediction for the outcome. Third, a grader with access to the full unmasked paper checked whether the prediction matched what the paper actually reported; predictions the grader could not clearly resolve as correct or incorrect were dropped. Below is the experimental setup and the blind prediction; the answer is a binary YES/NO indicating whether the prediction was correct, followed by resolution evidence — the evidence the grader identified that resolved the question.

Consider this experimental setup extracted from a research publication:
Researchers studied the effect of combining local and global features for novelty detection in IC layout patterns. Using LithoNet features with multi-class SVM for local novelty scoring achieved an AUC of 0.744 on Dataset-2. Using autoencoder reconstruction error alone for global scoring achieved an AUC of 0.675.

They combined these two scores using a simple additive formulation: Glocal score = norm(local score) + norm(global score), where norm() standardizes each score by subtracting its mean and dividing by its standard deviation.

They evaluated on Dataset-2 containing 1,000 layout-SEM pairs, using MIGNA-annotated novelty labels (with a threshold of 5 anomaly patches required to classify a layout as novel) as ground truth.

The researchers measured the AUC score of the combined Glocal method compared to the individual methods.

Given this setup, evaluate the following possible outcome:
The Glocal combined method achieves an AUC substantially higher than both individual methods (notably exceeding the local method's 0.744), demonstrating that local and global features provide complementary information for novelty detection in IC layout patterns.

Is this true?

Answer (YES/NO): YES